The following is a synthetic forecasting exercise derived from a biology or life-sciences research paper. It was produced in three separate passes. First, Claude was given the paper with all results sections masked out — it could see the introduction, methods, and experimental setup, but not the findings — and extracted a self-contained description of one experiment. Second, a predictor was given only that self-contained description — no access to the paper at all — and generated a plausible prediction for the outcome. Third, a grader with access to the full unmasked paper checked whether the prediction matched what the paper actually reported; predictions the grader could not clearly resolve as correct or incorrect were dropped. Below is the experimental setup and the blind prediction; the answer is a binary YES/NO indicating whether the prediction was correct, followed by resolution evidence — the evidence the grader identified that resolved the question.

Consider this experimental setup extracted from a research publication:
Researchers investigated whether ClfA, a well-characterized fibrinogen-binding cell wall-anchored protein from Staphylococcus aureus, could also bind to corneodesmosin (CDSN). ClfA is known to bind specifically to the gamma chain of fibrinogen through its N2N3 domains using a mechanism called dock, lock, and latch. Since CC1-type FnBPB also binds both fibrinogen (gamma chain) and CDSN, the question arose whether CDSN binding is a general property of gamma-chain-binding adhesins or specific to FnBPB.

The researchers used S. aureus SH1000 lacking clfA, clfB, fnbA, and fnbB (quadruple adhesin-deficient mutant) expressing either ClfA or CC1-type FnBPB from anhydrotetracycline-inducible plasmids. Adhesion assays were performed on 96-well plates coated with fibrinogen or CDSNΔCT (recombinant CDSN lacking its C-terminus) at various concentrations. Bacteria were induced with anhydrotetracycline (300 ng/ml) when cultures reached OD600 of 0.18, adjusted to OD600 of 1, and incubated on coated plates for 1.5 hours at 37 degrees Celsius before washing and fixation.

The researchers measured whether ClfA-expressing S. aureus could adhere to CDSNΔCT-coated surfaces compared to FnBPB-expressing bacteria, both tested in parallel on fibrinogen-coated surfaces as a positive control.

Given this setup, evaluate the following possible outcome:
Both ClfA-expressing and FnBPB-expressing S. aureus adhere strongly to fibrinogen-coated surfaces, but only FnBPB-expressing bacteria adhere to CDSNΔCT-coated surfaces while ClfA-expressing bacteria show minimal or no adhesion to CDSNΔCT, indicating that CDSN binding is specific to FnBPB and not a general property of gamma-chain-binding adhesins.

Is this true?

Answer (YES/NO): YES